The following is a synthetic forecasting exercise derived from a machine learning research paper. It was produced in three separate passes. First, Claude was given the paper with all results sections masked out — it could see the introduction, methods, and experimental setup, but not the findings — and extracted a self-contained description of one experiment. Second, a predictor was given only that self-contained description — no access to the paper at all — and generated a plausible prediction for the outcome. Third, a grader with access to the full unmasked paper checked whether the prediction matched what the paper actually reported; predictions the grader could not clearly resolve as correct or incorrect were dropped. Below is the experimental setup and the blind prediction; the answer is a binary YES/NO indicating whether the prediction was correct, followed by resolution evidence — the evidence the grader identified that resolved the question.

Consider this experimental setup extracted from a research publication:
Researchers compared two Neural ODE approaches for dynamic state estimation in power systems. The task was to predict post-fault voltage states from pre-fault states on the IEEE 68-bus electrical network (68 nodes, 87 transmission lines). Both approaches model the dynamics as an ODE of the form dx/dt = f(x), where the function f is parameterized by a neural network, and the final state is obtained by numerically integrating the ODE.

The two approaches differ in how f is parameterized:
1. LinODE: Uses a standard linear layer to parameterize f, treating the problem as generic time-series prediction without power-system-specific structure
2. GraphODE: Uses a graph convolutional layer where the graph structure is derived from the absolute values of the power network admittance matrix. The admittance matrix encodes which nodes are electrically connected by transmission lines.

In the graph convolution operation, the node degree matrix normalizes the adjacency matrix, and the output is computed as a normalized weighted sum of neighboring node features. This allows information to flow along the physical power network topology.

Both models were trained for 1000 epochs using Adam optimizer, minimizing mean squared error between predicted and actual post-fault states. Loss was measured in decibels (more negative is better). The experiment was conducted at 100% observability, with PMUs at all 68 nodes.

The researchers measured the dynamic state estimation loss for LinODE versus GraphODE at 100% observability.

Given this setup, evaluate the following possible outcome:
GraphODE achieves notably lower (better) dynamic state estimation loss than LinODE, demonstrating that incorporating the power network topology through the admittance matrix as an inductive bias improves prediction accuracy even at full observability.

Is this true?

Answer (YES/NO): NO